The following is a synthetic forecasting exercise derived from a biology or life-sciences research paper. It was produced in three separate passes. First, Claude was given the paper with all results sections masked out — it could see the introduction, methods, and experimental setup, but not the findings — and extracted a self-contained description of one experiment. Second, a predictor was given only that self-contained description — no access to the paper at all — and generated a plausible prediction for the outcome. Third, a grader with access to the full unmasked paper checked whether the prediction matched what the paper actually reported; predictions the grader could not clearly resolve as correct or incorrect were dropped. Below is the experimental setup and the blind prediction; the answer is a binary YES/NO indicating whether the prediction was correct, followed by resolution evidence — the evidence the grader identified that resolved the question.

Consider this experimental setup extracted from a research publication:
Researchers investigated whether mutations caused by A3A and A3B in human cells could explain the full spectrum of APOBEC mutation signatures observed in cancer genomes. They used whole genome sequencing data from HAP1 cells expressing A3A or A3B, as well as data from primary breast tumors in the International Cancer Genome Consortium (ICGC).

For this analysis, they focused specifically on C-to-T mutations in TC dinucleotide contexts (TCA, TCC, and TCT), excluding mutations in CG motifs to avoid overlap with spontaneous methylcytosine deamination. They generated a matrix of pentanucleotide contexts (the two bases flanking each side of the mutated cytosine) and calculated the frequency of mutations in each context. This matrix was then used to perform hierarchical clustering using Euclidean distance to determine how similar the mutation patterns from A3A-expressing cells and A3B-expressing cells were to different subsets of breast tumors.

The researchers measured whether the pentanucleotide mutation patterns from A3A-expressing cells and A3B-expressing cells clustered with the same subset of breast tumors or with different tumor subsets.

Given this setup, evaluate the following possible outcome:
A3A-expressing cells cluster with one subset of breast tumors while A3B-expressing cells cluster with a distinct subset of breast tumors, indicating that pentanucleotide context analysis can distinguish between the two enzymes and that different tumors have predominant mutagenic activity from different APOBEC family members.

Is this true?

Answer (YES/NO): YES